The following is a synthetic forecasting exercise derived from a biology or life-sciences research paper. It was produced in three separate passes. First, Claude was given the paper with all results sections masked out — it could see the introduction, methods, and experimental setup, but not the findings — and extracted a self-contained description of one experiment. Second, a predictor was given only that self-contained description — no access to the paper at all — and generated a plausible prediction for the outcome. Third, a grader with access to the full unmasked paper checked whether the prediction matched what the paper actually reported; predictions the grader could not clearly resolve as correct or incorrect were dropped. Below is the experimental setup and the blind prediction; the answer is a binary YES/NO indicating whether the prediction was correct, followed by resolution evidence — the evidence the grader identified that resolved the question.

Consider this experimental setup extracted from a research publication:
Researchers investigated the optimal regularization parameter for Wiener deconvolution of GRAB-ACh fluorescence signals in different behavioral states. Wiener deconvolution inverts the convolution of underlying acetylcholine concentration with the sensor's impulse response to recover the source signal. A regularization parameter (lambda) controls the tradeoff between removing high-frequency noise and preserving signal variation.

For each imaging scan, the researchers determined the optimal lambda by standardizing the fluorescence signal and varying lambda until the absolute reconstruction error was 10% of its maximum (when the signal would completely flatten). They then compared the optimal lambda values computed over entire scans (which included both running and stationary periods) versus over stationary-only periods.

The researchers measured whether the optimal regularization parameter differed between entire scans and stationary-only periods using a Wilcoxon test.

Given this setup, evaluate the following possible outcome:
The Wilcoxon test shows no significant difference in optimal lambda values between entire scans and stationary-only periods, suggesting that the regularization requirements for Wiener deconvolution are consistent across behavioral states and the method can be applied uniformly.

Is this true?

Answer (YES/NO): NO